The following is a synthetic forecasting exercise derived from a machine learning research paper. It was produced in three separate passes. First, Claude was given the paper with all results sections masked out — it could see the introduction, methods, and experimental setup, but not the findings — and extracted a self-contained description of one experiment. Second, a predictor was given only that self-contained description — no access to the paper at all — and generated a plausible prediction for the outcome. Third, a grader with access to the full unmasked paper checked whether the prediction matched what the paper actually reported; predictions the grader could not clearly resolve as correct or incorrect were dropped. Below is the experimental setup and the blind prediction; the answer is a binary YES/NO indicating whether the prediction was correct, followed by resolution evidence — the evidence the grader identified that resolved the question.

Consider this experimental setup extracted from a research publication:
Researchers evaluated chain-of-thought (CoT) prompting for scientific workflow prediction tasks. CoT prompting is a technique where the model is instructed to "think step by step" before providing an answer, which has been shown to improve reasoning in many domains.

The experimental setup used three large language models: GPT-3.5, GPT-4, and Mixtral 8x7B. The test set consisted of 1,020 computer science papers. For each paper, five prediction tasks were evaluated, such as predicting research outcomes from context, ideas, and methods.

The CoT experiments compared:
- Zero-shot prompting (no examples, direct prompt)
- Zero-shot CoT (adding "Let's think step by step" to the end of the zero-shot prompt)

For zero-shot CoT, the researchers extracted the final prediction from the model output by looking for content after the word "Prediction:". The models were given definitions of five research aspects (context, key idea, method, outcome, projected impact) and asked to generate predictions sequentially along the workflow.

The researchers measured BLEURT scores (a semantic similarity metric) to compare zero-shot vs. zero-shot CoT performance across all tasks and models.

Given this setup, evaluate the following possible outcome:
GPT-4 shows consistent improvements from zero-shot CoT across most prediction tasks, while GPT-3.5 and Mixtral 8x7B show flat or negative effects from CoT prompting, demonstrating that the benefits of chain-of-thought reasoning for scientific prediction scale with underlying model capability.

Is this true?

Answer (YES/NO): NO